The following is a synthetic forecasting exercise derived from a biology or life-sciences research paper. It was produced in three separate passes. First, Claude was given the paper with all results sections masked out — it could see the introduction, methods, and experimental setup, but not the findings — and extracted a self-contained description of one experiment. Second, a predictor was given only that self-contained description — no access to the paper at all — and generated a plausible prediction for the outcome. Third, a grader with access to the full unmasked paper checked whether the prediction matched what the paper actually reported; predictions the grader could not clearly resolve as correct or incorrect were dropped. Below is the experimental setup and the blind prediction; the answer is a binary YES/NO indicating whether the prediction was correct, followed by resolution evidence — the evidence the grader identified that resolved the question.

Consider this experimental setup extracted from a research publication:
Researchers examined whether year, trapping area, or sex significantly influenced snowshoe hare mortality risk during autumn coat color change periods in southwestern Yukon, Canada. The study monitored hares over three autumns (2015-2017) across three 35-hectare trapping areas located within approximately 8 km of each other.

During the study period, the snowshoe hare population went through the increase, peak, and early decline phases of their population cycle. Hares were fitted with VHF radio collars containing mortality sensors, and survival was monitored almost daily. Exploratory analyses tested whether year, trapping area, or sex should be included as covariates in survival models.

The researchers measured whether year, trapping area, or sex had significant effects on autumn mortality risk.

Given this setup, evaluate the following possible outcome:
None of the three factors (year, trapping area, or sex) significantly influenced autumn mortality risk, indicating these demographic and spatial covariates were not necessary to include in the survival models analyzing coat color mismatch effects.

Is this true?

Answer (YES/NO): YES